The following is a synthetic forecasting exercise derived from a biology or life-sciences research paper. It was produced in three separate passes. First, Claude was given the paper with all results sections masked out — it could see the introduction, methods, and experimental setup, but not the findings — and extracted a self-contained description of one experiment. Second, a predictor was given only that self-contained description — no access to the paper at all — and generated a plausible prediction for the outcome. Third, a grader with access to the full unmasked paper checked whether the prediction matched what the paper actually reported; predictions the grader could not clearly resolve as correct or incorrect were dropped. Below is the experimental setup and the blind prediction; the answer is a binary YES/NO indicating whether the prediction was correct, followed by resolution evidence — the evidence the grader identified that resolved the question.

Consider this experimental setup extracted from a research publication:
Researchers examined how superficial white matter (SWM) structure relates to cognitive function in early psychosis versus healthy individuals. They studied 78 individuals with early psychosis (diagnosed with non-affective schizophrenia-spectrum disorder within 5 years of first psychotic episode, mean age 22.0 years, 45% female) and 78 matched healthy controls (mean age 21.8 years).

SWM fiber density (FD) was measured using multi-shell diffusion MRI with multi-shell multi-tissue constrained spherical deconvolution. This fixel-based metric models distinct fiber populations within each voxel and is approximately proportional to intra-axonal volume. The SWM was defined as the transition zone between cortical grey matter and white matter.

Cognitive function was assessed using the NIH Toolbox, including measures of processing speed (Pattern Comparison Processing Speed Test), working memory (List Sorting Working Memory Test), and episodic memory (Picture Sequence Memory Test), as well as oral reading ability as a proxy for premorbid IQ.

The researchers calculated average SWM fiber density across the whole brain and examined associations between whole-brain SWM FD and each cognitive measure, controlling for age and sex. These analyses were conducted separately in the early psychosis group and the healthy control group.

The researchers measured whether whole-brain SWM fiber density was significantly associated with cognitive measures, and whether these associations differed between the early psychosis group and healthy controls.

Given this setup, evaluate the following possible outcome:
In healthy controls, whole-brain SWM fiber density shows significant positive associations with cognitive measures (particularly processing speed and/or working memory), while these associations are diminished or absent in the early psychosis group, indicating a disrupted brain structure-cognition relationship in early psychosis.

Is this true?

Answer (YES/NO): NO